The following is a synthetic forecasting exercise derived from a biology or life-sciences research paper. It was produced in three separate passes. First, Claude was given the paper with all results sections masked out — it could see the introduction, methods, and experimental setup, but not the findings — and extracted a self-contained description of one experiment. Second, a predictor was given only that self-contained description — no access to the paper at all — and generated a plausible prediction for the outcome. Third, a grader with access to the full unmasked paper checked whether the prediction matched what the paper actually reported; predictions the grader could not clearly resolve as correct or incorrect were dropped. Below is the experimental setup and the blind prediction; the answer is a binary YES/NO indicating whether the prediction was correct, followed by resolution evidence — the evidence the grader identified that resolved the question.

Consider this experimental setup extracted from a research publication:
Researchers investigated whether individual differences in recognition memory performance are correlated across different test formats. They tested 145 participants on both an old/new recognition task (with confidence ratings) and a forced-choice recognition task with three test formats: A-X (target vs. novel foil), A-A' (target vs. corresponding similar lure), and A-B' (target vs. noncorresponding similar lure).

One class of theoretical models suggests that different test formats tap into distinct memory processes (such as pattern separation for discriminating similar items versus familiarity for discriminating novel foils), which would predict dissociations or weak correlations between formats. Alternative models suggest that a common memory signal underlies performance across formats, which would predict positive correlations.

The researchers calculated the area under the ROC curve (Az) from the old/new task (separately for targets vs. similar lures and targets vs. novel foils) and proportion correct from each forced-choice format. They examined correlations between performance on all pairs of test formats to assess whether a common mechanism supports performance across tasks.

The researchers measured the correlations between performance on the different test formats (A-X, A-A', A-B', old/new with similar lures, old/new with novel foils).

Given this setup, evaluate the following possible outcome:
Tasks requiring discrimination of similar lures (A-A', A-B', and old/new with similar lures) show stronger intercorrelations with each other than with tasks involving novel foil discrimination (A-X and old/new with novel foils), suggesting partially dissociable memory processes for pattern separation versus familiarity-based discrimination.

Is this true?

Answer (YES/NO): NO